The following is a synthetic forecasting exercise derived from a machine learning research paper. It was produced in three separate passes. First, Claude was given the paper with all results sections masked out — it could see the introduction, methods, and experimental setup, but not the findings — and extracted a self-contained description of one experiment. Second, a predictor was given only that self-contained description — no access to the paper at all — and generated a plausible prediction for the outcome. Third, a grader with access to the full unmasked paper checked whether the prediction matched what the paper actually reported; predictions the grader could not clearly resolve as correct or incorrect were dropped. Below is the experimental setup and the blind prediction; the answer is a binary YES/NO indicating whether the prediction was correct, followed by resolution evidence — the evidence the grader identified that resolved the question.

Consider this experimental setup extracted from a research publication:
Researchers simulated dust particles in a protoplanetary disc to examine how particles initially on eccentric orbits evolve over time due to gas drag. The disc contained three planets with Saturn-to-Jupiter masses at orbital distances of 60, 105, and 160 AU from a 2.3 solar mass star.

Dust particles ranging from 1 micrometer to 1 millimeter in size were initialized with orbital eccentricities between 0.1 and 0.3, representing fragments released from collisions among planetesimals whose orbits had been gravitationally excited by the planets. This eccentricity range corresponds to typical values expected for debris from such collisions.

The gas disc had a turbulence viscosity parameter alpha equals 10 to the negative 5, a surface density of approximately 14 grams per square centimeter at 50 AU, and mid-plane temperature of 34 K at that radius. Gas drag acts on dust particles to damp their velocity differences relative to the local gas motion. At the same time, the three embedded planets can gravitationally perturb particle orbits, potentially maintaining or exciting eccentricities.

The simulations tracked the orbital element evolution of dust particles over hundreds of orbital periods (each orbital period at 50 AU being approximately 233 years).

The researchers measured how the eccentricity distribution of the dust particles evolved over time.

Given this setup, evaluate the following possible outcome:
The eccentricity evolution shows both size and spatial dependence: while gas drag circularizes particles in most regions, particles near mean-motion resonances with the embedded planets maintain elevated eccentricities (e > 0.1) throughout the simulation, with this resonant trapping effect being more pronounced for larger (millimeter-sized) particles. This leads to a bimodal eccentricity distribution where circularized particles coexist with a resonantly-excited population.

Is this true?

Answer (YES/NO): NO